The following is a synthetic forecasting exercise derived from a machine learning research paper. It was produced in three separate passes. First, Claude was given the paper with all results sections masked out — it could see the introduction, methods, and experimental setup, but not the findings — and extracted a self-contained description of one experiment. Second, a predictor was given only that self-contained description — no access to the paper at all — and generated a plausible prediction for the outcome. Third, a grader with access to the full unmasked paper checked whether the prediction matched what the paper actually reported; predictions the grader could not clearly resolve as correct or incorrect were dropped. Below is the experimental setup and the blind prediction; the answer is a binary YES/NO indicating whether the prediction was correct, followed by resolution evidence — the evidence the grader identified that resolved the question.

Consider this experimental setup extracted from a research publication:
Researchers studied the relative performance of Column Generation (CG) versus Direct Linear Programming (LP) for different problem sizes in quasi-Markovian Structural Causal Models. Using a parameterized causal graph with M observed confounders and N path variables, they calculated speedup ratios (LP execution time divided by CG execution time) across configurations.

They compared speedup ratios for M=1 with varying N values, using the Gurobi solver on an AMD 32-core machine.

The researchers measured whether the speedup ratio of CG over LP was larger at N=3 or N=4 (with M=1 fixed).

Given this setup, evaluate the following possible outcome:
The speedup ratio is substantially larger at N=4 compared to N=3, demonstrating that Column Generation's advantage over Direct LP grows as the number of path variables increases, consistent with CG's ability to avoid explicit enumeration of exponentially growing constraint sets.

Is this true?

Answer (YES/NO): NO